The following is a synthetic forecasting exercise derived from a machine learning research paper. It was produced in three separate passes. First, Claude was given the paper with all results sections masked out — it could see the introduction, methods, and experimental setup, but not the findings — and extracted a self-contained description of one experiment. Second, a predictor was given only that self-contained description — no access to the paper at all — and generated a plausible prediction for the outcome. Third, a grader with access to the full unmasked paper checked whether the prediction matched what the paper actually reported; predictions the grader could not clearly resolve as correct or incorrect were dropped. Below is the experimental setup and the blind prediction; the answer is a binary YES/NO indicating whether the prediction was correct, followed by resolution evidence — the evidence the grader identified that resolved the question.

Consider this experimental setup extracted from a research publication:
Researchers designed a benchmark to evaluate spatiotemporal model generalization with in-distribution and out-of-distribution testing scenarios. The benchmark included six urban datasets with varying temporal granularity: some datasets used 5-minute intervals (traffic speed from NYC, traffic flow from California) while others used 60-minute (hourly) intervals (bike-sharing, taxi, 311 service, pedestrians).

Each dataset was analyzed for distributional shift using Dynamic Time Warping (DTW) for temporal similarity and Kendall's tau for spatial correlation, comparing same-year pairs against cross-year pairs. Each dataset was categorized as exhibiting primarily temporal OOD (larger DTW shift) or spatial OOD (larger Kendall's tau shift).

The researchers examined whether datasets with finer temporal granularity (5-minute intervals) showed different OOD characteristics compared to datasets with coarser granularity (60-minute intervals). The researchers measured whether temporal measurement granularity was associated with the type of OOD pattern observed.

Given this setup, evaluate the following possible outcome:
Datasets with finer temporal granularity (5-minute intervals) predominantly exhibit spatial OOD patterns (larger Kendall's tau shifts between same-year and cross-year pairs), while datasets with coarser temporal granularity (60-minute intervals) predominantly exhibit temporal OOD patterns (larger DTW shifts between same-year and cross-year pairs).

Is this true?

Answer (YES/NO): NO